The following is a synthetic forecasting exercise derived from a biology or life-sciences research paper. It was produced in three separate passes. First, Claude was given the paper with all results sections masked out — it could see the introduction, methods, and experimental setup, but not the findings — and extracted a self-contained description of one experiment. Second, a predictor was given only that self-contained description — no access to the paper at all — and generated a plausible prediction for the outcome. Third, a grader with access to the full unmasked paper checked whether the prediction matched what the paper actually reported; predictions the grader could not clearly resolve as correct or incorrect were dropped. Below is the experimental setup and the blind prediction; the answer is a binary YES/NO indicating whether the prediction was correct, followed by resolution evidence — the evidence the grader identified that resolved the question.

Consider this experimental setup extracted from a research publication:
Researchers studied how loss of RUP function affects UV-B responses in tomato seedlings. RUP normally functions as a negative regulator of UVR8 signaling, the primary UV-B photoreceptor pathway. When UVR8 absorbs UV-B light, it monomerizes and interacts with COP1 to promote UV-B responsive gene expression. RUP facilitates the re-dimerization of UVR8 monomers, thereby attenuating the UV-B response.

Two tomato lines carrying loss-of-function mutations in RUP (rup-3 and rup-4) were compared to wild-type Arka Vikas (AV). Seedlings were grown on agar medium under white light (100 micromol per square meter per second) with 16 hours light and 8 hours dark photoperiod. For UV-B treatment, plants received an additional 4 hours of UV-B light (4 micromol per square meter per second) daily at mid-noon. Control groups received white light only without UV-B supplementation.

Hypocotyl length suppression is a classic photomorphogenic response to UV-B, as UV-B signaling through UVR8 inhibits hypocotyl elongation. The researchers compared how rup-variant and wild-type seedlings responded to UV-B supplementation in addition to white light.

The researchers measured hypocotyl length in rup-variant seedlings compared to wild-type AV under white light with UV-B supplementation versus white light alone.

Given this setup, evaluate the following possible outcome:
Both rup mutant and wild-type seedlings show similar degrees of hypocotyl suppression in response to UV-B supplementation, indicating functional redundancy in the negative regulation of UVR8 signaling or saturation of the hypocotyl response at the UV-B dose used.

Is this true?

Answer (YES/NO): NO